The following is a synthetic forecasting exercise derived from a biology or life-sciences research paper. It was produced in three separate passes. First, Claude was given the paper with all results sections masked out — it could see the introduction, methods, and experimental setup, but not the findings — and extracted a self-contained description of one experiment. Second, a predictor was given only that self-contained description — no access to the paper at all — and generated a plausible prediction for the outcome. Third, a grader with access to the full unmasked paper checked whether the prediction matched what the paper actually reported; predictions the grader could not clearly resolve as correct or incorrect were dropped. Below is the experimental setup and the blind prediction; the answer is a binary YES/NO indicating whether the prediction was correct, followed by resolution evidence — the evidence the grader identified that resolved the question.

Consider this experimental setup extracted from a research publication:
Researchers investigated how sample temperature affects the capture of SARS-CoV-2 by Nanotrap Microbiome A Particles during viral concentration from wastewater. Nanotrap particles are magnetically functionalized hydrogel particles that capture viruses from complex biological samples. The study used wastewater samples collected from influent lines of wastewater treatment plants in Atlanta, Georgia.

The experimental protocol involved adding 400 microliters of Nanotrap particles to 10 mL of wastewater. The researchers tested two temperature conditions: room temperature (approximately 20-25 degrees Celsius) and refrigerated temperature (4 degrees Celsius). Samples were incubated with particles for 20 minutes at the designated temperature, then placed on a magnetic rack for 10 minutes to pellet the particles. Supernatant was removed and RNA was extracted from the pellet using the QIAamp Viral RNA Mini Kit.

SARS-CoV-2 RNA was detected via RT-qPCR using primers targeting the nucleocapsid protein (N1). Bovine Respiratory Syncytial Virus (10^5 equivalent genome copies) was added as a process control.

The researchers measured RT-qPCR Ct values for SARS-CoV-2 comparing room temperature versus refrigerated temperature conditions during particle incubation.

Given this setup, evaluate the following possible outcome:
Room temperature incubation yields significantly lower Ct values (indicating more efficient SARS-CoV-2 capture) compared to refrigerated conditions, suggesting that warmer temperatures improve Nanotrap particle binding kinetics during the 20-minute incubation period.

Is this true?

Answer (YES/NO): NO